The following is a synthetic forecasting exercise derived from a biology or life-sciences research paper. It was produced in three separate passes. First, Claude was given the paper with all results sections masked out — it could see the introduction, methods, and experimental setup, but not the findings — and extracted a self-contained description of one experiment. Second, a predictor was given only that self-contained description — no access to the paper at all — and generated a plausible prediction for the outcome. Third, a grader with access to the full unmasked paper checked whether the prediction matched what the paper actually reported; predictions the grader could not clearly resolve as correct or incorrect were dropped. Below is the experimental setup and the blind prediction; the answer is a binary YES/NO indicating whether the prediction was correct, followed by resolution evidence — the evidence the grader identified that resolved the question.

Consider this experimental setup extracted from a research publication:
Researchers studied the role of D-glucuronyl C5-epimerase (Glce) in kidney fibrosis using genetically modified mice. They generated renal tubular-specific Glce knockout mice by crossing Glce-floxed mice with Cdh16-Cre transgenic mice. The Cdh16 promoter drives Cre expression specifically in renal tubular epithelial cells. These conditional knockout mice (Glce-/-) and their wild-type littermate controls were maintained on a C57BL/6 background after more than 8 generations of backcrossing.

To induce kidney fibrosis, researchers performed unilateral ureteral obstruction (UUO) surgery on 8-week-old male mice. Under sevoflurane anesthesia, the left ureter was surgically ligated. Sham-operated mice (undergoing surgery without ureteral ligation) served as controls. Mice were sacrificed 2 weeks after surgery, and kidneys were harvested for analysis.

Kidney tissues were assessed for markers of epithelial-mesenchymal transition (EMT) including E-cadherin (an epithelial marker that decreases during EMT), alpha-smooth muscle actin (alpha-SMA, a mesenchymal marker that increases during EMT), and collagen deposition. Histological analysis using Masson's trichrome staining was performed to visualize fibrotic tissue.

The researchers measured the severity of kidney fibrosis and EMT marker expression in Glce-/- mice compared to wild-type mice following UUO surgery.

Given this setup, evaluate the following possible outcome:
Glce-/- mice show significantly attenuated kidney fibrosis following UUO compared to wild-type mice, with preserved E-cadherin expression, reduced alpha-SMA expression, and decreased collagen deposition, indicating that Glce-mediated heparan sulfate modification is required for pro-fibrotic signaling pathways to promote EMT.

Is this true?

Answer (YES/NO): NO